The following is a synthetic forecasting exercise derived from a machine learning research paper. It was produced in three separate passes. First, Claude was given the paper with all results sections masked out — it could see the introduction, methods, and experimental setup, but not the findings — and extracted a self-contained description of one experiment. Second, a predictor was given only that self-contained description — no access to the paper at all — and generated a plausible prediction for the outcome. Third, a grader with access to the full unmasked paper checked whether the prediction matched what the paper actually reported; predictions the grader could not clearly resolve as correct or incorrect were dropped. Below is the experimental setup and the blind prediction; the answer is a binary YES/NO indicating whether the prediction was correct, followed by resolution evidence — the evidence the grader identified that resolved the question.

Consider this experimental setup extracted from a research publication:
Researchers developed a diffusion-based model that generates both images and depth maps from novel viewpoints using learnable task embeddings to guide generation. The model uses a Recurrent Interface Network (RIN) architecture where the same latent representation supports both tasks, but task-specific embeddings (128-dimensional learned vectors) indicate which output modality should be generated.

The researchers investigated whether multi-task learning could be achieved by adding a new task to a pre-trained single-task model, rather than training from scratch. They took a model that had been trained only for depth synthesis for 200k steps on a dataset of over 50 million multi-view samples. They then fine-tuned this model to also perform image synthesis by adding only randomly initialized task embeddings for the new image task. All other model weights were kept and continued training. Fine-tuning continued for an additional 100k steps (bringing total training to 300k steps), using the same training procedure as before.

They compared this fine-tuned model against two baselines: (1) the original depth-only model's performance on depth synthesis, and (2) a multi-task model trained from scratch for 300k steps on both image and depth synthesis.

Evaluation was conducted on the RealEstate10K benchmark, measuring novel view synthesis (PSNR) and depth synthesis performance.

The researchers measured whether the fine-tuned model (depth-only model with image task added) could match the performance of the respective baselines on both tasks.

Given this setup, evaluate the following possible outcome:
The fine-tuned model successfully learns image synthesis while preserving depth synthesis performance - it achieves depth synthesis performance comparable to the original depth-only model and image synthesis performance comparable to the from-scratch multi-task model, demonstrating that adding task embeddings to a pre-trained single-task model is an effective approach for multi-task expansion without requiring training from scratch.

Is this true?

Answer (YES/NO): YES